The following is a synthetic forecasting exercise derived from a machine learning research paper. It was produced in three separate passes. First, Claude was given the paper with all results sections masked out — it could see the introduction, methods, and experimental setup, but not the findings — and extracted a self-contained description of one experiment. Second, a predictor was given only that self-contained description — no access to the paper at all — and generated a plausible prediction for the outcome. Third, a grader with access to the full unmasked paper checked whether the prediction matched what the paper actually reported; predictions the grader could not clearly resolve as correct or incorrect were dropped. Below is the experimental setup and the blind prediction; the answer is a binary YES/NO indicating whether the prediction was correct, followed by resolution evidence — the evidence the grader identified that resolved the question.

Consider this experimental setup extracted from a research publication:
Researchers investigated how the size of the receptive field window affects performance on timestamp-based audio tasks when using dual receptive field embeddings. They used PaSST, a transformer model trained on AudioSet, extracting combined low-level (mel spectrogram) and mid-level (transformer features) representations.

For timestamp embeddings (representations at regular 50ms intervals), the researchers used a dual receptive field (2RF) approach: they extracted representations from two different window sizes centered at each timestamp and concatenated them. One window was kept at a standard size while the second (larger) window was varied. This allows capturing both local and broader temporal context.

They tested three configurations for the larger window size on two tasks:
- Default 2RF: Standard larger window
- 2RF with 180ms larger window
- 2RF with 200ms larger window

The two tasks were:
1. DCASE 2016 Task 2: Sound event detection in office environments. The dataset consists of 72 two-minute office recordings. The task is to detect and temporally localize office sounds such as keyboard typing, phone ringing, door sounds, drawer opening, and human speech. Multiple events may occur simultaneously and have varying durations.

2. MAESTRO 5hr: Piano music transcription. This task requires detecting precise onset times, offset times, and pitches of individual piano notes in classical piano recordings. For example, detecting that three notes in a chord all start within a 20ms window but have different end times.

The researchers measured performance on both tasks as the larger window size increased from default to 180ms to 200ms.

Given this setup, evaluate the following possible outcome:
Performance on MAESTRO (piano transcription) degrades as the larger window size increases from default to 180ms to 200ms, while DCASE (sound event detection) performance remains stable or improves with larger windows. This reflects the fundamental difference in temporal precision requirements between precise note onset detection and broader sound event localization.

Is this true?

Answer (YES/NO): YES